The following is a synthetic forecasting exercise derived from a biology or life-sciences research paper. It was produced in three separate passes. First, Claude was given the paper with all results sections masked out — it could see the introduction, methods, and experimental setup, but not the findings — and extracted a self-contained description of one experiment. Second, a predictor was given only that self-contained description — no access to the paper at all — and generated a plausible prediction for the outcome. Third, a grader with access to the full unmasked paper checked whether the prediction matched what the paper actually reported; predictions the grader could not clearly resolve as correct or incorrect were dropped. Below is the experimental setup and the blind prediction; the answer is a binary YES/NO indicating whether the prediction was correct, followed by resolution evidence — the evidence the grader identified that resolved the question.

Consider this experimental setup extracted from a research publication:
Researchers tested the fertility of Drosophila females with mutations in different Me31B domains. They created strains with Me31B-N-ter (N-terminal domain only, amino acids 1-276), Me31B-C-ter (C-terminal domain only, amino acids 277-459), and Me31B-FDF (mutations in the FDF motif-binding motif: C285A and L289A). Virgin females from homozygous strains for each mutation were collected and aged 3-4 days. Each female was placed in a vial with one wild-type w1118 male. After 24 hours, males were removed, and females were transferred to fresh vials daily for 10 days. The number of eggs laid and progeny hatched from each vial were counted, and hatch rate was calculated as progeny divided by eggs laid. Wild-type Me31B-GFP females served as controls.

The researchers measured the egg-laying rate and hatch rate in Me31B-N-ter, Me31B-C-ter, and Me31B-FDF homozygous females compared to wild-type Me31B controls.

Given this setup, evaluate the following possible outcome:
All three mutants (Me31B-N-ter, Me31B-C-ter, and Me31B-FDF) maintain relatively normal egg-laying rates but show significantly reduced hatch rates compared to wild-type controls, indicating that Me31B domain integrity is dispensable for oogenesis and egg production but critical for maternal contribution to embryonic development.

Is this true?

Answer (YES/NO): NO